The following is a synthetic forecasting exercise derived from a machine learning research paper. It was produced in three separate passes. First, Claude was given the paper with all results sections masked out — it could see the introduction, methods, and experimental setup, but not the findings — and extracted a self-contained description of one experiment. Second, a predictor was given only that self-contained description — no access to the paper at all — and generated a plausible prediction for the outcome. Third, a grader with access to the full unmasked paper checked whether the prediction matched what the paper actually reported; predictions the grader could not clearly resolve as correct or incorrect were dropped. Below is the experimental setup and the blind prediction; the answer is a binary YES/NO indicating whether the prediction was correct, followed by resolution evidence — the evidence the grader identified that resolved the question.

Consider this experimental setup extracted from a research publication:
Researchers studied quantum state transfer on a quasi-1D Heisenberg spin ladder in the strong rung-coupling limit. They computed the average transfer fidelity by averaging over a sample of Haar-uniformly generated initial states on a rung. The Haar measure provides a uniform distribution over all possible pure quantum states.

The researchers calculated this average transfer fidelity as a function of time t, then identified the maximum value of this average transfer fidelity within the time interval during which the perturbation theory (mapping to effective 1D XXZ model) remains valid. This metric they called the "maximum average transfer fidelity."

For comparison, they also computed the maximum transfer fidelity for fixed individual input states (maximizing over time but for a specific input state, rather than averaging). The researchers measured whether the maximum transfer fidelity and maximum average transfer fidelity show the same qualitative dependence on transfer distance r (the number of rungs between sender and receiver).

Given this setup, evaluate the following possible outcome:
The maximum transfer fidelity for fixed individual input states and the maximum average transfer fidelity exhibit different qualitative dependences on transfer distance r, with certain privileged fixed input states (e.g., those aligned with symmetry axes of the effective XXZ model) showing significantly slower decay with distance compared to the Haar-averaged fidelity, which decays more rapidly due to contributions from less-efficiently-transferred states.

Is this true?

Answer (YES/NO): NO